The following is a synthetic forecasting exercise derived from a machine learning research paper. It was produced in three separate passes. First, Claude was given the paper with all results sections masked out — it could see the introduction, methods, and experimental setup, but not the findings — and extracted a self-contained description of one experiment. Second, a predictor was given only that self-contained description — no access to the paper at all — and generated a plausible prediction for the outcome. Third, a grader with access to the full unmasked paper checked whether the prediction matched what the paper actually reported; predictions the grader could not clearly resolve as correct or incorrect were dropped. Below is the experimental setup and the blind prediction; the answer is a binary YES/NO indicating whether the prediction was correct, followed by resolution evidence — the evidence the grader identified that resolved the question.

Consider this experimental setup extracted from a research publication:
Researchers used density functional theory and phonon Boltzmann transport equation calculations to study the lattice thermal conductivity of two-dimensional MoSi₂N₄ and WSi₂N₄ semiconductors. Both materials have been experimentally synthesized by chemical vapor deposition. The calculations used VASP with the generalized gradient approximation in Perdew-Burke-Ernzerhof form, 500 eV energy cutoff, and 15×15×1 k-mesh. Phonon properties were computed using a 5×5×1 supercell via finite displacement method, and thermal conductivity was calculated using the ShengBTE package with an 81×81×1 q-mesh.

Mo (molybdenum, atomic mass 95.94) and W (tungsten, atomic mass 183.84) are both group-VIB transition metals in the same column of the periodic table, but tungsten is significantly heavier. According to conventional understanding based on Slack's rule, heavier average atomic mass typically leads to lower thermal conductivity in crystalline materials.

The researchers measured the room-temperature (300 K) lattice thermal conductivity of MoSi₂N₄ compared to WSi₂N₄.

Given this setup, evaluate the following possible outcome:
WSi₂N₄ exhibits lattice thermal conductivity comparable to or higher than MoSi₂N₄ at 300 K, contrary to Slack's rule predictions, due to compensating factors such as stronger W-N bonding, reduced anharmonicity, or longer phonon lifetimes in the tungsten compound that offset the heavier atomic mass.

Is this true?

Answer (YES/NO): NO